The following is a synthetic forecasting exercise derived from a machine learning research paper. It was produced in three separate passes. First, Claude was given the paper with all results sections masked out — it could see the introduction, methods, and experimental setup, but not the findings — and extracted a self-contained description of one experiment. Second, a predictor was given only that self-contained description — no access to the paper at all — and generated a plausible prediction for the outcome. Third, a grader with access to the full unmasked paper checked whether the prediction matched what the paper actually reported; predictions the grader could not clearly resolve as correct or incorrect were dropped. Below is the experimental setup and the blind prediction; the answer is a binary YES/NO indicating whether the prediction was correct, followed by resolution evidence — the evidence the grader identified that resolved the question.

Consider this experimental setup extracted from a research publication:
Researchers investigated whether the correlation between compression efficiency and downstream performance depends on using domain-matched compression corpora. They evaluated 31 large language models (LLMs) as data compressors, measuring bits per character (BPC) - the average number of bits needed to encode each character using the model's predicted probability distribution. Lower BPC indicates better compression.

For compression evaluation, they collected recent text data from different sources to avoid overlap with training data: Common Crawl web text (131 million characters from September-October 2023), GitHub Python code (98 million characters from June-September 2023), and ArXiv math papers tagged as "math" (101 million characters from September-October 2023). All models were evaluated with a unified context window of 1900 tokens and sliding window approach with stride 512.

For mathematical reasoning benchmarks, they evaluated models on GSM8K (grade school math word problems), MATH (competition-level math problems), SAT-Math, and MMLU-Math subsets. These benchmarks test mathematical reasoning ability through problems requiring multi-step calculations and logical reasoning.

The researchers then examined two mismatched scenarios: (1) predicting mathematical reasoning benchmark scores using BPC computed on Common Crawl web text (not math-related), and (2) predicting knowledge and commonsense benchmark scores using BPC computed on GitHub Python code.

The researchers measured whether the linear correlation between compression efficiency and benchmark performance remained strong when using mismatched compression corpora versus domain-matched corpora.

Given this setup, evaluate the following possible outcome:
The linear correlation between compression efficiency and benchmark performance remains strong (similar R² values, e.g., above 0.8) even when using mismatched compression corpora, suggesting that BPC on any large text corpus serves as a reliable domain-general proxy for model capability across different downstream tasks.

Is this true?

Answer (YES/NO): NO